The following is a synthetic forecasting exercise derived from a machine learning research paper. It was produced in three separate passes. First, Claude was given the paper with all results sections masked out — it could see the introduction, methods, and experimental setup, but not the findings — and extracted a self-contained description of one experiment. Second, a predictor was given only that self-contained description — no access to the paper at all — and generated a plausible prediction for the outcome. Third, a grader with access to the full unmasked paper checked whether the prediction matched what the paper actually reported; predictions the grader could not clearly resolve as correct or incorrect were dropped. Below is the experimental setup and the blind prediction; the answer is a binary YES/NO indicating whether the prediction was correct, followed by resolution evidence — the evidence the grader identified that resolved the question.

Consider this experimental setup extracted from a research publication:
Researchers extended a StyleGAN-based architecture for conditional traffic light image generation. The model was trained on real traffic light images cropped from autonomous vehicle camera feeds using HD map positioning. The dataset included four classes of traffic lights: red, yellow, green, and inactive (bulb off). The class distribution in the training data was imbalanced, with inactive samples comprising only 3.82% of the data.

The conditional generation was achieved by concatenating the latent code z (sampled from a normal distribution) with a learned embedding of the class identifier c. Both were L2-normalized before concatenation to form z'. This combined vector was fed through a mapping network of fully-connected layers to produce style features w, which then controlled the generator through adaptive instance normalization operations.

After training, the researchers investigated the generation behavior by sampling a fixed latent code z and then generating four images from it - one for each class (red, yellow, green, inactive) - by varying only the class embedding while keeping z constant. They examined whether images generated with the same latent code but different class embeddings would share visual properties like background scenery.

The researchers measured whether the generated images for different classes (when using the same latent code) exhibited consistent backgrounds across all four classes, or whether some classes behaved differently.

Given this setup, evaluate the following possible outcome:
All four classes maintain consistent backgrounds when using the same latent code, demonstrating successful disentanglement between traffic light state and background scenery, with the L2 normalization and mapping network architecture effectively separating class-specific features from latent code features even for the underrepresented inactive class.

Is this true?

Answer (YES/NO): NO